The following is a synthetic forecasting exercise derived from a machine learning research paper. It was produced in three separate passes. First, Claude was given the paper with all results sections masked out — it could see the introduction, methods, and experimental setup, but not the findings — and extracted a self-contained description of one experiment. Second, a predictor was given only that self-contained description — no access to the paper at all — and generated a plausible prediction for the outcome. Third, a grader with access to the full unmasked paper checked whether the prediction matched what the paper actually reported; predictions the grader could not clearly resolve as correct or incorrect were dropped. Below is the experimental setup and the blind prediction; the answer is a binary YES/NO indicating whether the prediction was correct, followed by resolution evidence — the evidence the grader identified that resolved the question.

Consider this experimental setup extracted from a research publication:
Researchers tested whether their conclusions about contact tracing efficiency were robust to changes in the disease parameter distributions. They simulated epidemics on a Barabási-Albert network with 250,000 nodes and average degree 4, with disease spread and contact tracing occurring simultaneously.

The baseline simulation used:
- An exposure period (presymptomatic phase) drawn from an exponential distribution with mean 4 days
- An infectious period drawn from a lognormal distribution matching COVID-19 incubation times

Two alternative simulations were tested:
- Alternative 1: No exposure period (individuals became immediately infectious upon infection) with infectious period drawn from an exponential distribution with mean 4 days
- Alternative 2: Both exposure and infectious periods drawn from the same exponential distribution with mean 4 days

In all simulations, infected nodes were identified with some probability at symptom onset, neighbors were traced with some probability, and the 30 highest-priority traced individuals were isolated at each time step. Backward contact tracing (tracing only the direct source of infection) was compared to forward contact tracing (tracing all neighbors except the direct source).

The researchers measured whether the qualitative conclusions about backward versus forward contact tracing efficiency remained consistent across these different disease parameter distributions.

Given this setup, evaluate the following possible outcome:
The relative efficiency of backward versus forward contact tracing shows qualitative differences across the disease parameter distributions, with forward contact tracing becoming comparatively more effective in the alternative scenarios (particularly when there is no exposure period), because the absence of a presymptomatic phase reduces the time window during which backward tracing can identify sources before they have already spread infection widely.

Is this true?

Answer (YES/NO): NO